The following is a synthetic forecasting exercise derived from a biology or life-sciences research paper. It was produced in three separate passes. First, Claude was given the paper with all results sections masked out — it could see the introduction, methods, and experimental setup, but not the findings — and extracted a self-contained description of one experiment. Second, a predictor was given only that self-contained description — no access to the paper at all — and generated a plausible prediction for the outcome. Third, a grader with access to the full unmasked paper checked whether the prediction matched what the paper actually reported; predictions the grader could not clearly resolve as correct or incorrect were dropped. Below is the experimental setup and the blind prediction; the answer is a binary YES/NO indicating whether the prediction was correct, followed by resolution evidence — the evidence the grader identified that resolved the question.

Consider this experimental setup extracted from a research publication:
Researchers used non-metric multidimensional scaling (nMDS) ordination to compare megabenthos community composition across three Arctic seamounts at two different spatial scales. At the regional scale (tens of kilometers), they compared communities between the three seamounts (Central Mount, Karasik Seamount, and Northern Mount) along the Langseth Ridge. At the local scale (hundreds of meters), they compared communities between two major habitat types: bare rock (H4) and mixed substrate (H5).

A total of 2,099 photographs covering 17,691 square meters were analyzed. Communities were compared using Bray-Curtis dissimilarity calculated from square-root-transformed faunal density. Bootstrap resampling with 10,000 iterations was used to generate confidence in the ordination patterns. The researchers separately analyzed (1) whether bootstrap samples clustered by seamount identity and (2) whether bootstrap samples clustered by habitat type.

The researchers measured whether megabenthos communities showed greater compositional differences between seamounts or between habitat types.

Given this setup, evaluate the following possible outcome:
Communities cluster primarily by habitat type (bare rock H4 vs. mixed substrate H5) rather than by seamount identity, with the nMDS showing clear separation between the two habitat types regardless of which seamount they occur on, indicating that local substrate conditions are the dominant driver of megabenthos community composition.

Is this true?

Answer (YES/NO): NO